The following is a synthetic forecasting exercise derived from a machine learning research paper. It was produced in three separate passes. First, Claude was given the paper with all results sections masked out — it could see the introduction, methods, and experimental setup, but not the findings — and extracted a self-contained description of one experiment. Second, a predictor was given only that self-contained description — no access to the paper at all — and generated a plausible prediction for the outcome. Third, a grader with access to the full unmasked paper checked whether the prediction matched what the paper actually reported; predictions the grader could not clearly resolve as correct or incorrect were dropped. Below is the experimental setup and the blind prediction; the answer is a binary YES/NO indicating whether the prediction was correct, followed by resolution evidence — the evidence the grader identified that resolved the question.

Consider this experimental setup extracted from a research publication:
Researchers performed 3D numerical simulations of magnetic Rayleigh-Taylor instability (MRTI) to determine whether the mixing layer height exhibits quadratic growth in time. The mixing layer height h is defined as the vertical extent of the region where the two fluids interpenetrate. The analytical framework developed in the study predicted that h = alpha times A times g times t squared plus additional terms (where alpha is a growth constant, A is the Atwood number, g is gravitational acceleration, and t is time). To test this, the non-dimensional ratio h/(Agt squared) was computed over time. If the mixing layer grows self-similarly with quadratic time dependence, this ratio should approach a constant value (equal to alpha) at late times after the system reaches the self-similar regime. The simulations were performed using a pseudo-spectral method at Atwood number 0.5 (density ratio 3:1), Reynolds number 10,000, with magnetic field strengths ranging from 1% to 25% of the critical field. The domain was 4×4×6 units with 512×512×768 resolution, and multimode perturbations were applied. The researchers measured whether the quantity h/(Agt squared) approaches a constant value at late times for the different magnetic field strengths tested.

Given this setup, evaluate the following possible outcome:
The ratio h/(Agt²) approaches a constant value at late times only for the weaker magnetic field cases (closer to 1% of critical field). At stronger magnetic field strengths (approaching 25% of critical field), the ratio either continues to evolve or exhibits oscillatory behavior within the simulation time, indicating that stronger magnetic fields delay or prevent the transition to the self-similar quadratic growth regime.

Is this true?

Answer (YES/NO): NO